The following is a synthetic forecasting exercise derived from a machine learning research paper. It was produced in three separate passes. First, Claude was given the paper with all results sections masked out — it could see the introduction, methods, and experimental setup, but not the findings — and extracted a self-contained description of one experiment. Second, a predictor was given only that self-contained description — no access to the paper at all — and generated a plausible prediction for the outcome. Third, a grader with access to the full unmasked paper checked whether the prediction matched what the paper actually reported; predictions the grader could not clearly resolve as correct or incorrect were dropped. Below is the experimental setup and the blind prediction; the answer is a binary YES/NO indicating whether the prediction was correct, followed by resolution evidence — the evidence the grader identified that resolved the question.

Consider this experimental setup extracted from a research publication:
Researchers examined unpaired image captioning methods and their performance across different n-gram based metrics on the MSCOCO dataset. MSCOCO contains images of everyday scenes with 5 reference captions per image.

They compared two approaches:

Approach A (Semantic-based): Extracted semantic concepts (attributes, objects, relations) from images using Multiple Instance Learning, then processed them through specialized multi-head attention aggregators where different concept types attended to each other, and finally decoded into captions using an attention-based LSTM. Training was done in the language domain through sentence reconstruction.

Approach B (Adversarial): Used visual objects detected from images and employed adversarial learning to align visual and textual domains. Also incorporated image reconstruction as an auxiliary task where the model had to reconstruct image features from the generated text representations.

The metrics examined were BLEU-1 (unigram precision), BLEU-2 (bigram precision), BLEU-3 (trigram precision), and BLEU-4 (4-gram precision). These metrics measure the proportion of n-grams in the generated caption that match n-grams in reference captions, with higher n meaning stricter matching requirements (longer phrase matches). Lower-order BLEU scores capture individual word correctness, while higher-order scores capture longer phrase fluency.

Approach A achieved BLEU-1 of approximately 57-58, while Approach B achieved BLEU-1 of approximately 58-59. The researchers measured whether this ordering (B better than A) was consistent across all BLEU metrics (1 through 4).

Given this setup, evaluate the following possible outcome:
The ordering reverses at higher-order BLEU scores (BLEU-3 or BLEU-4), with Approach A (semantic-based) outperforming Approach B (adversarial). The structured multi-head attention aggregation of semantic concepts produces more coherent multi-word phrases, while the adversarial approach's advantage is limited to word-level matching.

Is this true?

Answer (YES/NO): YES